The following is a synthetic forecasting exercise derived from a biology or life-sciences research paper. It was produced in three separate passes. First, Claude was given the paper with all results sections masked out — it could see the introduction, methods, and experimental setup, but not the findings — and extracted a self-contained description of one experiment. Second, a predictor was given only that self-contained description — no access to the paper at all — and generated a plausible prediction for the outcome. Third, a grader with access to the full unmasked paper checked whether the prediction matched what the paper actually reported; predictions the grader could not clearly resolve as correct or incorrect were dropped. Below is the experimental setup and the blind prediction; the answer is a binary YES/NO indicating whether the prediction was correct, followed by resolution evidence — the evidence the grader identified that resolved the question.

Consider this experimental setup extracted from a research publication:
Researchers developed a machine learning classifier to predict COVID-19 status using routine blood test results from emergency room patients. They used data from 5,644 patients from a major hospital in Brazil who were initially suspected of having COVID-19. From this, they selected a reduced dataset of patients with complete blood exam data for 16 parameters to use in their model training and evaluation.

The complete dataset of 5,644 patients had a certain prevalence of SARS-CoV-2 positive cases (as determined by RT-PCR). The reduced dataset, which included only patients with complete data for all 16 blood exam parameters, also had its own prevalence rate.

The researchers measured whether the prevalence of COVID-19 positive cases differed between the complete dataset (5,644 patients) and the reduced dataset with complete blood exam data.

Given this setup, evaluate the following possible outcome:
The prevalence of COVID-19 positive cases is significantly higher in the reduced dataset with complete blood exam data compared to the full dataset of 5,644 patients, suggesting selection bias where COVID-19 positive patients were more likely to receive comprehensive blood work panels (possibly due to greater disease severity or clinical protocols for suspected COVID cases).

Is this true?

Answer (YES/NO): YES